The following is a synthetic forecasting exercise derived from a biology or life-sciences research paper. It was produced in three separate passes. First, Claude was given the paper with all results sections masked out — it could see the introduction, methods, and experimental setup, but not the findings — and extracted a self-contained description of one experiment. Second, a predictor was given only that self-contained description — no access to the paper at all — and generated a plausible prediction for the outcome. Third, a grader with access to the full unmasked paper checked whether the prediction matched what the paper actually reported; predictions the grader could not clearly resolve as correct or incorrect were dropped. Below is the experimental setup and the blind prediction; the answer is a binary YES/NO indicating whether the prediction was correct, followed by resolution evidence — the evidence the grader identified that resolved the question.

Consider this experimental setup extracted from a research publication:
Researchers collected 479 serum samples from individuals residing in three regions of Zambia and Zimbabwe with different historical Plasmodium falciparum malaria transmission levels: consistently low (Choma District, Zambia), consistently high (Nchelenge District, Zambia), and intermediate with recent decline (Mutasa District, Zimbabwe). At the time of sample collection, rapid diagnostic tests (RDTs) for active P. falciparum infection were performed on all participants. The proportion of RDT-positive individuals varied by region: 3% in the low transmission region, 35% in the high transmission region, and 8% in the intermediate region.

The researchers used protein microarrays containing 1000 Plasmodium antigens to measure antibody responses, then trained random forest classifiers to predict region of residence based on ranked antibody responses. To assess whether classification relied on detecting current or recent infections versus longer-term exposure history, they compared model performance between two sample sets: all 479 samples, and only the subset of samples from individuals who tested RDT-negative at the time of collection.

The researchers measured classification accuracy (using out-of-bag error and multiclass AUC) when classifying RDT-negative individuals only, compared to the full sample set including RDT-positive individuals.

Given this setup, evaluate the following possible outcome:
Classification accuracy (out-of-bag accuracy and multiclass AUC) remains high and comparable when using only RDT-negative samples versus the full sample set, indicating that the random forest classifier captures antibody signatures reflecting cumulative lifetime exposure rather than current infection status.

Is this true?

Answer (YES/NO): YES